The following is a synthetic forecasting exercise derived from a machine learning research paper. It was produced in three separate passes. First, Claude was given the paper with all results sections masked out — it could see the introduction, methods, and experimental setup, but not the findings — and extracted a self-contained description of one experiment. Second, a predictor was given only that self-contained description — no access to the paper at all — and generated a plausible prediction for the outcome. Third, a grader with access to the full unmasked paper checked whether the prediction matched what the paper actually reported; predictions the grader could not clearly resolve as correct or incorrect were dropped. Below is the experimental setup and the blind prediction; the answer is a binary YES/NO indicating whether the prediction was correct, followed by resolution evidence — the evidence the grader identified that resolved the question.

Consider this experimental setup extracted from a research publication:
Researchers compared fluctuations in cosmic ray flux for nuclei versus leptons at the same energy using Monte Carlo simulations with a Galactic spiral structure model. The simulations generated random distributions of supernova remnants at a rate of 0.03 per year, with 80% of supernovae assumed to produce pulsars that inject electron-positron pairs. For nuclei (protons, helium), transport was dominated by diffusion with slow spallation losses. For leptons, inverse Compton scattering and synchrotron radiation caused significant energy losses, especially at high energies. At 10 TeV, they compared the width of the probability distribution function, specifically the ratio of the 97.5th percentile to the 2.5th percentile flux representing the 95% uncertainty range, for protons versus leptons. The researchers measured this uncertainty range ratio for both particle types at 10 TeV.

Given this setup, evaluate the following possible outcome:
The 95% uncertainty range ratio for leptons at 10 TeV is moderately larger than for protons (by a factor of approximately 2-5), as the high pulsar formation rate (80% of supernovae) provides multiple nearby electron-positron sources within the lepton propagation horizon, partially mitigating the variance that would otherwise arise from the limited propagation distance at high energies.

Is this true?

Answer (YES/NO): NO